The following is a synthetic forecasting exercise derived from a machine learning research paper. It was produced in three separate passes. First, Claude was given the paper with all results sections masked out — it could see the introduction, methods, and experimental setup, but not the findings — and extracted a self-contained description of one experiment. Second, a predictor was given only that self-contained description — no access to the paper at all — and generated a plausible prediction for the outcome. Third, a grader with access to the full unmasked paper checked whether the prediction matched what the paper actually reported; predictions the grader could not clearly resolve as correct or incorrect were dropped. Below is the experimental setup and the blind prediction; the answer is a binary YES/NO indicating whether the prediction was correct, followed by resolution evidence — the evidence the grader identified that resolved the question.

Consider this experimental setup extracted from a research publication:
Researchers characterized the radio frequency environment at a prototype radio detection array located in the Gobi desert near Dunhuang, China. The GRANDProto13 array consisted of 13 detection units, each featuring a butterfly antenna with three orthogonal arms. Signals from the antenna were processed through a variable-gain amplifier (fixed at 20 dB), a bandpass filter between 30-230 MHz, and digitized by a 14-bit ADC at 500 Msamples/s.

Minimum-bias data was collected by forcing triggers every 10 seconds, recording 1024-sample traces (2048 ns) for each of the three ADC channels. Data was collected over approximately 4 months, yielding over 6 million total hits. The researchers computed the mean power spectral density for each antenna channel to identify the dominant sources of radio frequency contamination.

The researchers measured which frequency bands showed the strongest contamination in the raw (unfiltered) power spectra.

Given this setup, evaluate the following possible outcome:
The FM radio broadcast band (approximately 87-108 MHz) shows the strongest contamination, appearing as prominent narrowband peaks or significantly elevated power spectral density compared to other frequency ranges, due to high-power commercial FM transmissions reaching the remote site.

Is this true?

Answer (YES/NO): NO